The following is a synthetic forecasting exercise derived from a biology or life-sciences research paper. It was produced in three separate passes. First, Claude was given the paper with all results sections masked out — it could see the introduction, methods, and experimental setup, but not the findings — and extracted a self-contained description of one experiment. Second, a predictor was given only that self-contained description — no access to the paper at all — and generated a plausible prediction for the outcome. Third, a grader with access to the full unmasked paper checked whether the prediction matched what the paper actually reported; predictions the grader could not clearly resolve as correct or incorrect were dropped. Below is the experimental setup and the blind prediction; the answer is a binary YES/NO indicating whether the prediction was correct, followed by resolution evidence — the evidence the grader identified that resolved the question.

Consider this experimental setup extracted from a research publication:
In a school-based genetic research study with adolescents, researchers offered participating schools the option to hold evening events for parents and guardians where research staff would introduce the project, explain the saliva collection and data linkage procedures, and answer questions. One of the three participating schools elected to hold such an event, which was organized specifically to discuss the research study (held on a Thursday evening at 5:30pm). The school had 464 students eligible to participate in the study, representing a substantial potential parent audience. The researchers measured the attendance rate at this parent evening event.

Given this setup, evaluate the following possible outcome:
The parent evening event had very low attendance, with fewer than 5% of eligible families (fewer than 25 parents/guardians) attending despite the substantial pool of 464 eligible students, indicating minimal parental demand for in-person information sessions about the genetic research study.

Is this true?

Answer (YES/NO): YES